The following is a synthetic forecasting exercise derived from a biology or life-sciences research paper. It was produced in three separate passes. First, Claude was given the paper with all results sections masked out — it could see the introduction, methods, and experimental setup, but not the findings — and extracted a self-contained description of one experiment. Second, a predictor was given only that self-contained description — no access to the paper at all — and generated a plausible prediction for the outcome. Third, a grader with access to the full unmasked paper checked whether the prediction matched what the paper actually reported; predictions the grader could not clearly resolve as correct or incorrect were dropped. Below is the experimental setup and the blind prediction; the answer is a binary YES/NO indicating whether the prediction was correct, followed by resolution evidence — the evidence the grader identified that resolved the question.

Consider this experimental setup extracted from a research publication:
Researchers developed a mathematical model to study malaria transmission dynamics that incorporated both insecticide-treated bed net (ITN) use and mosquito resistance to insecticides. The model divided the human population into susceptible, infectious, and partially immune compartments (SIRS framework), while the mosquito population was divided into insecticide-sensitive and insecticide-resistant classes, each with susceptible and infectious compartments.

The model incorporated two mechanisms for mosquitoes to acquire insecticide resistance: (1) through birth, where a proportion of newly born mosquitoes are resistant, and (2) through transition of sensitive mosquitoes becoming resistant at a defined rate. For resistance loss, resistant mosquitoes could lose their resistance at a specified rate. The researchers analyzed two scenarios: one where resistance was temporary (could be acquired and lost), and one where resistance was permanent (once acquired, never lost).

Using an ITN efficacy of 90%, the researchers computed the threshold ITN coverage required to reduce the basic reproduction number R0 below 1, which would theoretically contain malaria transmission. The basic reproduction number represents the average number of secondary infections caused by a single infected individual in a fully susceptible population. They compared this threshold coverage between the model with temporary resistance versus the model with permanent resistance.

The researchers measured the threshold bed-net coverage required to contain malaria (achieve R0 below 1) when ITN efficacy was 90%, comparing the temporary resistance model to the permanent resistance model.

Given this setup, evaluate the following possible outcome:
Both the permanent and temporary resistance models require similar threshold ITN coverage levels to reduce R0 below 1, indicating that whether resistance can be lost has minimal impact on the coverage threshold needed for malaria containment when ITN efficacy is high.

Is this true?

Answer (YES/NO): NO